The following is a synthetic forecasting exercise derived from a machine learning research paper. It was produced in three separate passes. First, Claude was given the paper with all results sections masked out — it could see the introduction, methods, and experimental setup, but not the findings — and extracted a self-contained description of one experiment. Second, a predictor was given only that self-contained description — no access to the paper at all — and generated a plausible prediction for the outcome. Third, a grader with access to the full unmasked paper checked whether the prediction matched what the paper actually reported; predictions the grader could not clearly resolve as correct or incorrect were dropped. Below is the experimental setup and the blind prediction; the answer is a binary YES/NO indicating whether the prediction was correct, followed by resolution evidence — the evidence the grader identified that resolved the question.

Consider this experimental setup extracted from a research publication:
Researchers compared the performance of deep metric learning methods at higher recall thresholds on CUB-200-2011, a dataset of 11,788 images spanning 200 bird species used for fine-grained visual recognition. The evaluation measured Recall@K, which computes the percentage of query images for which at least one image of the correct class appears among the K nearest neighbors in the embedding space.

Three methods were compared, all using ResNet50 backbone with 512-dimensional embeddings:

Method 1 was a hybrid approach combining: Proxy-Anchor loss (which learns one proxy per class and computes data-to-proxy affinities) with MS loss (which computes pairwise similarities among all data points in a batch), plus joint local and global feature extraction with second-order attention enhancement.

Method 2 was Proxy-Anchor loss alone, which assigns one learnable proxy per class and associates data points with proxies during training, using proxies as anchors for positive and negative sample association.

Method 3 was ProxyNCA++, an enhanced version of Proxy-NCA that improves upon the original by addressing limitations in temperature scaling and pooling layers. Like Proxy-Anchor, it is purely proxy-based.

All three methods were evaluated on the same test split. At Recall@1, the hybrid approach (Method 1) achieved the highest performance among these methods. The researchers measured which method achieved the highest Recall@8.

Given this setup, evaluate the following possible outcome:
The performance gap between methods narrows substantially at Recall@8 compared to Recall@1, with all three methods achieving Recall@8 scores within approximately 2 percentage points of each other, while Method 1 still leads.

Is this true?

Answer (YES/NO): NO